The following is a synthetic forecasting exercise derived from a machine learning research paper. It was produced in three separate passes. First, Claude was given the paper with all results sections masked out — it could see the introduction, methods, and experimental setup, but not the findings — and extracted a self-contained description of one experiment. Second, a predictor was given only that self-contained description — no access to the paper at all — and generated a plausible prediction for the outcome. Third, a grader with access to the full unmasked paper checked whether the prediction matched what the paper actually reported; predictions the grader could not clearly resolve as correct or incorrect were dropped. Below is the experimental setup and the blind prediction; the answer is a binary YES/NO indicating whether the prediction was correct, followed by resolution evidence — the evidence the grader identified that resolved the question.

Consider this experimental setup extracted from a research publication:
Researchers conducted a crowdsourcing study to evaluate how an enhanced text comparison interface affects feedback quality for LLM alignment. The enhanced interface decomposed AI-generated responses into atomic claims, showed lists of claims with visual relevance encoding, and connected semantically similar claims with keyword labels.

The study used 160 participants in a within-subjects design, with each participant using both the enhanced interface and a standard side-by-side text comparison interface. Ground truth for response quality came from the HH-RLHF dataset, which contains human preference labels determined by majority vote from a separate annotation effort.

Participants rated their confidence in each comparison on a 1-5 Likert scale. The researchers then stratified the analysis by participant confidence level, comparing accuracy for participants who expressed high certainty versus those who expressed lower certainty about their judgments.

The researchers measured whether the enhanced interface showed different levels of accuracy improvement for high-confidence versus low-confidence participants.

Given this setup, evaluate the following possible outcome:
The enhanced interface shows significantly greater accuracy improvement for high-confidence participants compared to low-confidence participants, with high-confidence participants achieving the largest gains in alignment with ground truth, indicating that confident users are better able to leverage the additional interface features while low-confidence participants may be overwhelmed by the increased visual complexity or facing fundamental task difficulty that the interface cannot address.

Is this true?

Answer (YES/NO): NO